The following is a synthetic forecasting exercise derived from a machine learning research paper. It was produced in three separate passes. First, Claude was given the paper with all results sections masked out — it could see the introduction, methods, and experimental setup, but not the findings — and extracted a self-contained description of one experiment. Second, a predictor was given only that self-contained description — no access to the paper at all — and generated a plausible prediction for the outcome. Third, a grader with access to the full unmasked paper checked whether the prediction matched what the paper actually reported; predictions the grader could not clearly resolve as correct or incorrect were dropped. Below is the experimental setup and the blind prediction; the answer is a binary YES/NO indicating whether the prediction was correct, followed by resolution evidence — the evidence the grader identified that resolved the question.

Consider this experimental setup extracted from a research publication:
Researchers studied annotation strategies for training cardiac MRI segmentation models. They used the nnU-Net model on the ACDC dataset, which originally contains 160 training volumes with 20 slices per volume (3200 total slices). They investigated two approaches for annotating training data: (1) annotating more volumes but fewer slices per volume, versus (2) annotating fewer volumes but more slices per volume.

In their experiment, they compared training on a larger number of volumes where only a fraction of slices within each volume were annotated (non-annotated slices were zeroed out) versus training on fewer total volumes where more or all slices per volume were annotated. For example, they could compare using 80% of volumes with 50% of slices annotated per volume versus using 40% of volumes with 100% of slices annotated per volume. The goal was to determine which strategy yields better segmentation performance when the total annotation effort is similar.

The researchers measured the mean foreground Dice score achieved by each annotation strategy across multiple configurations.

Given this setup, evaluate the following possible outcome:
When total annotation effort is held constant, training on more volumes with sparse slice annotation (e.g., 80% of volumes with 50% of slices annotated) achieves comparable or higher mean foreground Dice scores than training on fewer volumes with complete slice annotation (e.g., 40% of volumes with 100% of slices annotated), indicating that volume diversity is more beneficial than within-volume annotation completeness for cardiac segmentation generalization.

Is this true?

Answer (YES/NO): NO